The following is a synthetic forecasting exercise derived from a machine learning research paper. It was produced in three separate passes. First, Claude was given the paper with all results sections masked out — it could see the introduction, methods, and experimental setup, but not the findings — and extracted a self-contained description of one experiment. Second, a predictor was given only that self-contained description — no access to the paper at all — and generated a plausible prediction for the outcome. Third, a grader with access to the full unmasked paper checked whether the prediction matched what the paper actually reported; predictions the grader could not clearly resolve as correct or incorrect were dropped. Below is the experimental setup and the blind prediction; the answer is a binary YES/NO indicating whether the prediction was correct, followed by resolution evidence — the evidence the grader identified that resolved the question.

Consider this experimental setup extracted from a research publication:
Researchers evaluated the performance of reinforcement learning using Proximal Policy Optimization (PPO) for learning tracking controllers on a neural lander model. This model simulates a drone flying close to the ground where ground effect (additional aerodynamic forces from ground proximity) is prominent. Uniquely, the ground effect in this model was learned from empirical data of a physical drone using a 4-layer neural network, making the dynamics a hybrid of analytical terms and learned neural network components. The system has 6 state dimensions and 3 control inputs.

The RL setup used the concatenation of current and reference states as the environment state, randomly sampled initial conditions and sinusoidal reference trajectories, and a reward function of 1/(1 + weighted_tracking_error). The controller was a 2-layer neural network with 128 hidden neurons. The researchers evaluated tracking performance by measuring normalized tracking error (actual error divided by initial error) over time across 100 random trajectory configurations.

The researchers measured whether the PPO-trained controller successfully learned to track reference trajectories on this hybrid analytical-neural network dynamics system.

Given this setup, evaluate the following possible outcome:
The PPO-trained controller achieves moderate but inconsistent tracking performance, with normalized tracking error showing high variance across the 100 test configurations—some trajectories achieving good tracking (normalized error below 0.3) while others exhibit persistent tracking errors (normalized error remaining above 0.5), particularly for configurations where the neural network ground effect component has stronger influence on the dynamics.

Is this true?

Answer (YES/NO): NO